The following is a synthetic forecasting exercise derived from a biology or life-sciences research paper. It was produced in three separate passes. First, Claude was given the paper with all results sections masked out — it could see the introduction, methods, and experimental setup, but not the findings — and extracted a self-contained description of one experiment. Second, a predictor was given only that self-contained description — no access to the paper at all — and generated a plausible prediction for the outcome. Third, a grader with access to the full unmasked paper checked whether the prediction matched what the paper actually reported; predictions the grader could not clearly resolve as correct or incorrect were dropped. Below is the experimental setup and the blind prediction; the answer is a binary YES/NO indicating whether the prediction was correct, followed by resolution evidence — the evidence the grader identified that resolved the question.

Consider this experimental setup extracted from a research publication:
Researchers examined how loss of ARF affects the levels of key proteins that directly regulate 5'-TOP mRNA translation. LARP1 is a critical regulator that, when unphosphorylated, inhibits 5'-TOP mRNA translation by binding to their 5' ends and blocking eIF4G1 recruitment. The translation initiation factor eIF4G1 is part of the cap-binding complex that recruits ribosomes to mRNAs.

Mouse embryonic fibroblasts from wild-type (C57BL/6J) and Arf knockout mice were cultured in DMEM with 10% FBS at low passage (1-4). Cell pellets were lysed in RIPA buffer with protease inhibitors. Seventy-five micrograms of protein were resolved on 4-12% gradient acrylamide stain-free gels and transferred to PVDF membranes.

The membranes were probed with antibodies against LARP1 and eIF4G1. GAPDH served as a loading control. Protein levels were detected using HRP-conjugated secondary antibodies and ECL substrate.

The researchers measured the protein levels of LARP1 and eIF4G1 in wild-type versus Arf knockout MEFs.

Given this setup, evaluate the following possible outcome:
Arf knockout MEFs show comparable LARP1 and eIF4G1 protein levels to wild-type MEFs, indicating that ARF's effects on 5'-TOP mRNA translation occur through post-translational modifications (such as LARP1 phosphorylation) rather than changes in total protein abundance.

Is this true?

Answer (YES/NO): NO